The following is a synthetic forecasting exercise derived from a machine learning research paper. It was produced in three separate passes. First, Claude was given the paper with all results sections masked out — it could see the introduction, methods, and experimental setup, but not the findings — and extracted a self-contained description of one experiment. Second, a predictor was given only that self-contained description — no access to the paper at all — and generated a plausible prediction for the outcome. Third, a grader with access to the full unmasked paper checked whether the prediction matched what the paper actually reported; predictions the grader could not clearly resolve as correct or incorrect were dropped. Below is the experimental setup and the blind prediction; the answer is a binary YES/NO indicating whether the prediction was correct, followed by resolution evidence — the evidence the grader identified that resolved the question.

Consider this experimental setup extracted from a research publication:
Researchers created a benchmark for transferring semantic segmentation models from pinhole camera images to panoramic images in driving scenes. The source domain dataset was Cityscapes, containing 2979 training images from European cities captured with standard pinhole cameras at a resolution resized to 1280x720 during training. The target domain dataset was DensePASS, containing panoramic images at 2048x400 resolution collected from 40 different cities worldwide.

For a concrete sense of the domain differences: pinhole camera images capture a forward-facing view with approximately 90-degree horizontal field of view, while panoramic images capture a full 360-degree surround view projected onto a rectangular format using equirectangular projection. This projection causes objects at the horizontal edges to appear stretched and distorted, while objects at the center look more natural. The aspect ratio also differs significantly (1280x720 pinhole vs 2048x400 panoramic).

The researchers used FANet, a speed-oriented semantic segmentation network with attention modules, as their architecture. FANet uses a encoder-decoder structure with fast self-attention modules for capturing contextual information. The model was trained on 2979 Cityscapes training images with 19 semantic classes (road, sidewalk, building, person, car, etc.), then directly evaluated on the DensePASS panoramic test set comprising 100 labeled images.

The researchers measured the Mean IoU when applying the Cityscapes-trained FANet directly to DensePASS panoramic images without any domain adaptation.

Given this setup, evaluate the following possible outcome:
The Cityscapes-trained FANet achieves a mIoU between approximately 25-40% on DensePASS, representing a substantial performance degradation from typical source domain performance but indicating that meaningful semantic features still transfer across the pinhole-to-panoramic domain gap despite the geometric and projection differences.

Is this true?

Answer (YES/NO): YES